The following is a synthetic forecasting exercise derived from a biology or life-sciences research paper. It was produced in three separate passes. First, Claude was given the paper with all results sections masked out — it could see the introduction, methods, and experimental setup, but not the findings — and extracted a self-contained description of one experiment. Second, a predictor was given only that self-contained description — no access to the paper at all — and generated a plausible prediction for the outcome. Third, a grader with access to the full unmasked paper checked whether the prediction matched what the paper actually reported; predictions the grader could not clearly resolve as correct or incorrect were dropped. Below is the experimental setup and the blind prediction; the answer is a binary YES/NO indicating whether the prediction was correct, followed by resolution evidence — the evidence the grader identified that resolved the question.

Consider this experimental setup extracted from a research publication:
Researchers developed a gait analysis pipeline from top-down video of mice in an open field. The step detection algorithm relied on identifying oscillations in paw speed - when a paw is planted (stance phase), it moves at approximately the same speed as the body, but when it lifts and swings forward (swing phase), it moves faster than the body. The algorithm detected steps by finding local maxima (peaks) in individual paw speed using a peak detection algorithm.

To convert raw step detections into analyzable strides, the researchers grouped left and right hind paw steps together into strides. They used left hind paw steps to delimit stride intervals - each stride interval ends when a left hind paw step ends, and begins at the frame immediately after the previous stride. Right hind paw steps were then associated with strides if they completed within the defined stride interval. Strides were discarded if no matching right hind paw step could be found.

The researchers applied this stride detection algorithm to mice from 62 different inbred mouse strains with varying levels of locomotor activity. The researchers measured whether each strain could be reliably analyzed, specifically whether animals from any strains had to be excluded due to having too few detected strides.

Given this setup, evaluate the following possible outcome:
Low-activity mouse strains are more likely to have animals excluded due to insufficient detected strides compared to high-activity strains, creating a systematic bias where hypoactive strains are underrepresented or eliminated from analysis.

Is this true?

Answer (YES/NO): YES